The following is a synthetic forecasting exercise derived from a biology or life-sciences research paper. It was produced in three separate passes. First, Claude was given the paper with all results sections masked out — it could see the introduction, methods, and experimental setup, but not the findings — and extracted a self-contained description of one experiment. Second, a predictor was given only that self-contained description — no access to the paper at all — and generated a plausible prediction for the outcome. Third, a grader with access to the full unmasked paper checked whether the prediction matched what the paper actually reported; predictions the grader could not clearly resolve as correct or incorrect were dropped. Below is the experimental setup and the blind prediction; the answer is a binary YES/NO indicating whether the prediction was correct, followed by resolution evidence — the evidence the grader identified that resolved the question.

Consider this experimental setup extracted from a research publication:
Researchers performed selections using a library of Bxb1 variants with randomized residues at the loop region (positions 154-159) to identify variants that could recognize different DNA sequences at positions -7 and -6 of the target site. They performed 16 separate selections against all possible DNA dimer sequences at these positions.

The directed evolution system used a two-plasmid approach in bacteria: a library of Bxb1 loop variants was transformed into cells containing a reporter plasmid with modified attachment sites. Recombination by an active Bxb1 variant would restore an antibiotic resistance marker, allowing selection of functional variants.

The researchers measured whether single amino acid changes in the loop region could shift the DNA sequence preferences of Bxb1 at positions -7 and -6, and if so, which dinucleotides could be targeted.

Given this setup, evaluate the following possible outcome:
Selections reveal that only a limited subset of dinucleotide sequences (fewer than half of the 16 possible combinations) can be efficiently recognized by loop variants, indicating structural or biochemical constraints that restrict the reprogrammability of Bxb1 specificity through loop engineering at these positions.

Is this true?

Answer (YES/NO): NO